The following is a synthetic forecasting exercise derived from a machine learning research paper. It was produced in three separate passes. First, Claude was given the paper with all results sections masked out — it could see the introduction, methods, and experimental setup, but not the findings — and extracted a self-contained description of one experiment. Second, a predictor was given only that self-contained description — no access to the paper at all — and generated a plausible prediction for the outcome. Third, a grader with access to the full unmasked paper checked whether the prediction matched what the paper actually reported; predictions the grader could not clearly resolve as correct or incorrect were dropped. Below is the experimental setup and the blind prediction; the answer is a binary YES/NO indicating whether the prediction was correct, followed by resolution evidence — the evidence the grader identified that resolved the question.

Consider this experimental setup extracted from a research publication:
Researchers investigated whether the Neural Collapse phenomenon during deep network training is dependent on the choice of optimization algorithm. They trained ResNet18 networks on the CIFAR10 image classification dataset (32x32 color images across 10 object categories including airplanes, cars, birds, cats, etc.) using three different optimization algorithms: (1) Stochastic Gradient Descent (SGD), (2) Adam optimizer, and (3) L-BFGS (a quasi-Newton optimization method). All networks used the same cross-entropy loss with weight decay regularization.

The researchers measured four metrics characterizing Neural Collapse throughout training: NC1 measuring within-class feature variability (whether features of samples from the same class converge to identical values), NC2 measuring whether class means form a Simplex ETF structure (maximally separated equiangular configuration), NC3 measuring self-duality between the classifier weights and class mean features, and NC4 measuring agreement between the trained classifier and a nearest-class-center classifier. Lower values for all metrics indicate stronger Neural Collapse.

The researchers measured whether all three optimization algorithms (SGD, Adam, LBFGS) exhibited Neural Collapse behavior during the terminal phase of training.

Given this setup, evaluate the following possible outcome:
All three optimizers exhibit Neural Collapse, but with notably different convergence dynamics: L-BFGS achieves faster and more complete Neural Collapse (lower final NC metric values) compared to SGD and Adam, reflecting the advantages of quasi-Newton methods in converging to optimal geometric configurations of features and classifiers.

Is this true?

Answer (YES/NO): NO